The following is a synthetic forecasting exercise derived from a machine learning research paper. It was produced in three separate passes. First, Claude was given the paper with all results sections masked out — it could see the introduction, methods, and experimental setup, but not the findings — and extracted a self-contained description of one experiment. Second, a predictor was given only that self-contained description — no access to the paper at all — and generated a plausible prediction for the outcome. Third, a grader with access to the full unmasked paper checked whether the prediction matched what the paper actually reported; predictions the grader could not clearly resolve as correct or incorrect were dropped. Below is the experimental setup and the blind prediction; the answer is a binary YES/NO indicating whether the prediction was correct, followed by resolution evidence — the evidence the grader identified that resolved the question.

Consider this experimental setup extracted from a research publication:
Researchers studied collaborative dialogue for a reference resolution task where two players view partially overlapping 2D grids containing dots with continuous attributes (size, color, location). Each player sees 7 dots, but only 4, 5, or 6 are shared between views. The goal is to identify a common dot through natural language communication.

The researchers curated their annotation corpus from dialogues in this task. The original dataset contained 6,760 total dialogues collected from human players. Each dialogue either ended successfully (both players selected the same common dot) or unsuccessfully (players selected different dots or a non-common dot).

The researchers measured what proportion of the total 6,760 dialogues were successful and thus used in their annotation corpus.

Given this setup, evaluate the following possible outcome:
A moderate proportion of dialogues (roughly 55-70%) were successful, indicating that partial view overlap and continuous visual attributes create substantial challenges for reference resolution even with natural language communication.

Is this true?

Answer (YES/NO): NO